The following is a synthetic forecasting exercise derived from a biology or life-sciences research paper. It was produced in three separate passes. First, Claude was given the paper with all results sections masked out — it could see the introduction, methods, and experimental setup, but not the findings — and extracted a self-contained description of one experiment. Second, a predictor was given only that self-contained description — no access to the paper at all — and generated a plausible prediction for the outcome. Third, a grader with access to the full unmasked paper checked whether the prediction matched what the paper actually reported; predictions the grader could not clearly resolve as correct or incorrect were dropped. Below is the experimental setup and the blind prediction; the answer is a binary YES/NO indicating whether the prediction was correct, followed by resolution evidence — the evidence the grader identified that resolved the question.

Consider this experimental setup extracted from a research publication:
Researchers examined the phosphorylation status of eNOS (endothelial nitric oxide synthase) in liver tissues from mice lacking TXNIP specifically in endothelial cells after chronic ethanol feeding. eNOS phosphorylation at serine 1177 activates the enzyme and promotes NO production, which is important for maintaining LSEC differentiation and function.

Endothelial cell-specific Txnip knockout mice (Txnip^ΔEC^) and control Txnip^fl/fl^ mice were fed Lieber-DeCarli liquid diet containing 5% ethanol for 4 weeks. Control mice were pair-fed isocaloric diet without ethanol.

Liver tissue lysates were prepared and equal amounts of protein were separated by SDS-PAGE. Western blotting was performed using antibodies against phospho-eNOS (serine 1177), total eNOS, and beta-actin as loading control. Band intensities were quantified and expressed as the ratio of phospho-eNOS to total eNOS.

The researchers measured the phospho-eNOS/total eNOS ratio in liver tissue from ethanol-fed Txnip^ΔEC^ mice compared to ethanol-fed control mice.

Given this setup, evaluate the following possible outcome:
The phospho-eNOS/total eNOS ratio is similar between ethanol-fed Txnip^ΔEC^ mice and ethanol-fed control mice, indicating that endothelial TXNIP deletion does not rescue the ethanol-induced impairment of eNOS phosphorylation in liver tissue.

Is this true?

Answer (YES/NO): NO